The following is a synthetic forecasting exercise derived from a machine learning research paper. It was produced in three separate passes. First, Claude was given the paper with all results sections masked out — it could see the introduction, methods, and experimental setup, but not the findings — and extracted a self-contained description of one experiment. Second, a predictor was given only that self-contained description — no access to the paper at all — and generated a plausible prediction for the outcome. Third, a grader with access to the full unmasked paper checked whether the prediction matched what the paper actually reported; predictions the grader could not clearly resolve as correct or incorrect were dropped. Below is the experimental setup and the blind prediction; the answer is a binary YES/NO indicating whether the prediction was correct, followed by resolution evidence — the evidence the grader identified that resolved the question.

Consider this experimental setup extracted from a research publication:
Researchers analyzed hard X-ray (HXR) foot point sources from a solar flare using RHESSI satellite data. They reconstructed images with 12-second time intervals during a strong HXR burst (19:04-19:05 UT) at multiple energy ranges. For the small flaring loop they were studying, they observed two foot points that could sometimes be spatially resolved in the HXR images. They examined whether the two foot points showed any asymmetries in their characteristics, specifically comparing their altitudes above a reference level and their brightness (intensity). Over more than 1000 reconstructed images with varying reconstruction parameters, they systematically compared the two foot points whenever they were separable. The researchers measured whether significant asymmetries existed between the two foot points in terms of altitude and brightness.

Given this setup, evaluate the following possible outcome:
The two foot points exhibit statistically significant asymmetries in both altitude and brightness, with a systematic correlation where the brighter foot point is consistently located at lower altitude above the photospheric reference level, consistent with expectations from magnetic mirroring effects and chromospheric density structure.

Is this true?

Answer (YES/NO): NO